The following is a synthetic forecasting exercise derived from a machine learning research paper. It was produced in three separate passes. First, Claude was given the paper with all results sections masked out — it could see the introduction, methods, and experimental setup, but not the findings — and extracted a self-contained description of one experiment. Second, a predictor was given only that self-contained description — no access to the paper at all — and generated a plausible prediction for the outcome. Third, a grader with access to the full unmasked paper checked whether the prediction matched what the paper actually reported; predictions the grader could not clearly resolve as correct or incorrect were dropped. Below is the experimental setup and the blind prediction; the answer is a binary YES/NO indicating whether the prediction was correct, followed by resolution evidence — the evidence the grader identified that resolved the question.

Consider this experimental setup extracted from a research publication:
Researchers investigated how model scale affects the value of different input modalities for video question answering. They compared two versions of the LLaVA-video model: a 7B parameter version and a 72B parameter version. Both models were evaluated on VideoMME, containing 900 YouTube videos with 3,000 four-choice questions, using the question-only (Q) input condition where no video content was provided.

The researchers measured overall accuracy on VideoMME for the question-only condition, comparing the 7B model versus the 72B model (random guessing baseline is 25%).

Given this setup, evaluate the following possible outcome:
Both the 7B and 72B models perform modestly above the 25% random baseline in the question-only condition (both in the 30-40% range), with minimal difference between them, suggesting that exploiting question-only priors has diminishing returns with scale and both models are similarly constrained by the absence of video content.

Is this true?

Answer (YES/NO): NO